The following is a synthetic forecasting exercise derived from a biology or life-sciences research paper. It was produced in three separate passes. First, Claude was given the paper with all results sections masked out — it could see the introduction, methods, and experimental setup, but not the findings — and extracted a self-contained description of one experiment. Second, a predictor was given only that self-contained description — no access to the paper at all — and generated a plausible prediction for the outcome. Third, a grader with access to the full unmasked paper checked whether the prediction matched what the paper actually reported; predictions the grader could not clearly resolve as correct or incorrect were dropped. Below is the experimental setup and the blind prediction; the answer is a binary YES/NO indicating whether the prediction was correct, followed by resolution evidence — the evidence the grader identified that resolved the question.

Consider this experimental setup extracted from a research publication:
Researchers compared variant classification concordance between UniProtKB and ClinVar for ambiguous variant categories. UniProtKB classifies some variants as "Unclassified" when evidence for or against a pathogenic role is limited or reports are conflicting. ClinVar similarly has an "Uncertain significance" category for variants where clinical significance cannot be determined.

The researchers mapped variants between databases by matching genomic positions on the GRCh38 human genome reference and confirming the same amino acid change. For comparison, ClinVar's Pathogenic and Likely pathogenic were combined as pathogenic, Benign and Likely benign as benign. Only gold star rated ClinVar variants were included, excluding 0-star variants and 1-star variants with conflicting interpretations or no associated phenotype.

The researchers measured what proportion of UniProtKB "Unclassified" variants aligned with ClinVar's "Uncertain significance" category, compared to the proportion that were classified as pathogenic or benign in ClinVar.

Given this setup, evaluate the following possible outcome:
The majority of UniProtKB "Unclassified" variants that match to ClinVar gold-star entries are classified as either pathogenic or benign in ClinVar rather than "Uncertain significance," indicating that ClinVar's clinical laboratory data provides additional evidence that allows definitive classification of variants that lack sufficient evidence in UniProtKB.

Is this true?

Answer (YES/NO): NO